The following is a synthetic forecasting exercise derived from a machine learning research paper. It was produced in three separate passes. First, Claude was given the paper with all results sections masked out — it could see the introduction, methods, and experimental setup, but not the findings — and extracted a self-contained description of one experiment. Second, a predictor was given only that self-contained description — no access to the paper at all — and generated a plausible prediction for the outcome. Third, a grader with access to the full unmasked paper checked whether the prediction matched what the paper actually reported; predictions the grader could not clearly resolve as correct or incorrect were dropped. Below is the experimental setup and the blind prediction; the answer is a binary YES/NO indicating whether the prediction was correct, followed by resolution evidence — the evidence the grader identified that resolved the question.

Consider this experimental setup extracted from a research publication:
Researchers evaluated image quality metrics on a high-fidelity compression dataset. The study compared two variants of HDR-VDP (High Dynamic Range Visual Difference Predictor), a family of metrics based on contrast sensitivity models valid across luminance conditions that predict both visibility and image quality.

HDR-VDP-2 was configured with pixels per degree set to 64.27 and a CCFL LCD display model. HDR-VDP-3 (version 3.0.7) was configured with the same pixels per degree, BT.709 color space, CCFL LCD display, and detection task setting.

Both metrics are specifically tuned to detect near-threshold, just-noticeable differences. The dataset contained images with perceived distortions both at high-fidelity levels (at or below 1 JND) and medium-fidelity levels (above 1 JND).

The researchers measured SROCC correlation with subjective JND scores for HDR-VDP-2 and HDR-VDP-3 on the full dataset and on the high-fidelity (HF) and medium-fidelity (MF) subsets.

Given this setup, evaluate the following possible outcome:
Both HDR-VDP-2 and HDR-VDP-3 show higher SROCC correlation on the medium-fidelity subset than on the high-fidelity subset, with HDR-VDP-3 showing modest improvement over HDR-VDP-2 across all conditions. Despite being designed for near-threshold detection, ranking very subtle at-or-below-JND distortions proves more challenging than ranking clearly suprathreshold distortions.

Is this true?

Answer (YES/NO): NO